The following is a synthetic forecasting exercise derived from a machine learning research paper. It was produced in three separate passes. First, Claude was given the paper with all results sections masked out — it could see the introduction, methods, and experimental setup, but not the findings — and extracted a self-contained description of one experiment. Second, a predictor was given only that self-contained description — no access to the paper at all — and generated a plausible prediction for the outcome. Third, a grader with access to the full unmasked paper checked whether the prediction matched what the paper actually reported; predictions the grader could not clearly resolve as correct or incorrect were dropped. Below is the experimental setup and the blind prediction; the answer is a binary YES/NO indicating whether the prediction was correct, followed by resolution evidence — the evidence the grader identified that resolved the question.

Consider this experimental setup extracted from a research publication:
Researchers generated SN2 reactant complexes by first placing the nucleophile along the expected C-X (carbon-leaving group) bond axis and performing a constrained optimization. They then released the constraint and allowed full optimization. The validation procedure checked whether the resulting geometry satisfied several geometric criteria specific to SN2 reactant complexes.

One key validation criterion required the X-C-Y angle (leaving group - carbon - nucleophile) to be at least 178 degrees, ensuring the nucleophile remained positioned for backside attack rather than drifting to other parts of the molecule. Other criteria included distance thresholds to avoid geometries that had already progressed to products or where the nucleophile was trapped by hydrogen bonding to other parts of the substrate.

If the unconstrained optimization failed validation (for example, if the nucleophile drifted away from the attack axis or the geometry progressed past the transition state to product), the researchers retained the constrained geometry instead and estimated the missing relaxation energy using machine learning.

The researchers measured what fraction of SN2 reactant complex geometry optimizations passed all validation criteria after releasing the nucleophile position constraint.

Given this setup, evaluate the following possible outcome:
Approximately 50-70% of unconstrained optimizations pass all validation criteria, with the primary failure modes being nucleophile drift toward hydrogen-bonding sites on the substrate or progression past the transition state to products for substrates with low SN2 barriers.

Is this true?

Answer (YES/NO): NO